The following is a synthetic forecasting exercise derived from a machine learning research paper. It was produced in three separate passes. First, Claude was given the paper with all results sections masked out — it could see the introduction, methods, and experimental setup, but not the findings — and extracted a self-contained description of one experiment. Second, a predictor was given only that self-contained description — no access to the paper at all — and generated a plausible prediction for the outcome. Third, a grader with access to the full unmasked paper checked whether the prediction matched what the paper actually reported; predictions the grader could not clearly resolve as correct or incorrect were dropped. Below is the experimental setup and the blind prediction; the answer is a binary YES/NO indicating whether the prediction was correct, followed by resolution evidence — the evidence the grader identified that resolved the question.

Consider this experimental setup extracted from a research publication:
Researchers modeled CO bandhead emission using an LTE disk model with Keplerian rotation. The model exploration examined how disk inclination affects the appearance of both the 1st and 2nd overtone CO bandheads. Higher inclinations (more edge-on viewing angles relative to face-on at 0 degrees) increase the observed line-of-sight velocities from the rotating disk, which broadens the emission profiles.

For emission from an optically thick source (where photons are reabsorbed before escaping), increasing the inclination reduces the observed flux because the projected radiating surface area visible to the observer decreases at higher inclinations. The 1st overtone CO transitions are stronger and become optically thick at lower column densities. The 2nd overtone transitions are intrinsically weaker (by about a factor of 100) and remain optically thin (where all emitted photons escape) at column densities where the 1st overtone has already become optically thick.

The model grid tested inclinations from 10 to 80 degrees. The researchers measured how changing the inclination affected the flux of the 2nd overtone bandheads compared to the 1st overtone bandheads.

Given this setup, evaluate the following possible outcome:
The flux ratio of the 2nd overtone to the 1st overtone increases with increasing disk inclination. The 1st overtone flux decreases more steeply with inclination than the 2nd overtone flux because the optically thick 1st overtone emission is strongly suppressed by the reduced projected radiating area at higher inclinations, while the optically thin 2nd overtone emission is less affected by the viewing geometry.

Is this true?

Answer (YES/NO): YES